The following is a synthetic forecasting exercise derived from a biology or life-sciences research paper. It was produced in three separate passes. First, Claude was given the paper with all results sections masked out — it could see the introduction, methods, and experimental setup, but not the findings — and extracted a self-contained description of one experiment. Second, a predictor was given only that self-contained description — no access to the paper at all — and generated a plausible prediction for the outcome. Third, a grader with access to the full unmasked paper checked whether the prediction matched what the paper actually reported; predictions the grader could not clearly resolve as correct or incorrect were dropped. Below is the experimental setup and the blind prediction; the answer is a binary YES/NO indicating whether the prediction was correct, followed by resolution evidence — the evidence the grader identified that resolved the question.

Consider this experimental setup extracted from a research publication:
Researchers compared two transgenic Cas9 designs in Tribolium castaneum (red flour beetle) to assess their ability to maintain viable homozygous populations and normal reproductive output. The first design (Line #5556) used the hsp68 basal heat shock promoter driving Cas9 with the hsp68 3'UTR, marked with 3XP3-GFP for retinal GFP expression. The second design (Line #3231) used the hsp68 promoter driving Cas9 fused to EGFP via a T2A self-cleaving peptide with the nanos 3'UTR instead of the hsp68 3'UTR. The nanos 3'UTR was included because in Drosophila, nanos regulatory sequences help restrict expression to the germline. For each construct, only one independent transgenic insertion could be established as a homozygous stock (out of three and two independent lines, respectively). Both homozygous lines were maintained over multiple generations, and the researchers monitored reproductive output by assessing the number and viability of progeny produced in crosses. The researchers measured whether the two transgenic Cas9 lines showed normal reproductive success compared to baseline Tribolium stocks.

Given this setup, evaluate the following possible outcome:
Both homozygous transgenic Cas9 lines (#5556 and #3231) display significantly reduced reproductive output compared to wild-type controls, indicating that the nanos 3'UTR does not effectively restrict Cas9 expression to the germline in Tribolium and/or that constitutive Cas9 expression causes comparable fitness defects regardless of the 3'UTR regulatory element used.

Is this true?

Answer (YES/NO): NO